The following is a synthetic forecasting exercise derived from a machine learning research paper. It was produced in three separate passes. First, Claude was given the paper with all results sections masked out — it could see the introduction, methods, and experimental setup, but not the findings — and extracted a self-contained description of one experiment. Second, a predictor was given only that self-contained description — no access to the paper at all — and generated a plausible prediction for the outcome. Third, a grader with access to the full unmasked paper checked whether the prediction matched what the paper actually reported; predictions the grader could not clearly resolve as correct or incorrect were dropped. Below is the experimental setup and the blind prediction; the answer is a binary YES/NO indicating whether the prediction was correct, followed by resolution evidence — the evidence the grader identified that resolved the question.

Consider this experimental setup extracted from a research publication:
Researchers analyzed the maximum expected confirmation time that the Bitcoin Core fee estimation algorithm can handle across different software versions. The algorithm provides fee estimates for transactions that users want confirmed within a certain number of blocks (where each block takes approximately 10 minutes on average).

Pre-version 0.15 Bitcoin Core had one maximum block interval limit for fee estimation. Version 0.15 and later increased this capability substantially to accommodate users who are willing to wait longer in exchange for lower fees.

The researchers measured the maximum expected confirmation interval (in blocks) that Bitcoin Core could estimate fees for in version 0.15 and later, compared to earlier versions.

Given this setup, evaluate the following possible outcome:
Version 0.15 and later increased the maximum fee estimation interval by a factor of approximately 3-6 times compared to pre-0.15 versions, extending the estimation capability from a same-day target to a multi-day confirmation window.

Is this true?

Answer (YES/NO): NO